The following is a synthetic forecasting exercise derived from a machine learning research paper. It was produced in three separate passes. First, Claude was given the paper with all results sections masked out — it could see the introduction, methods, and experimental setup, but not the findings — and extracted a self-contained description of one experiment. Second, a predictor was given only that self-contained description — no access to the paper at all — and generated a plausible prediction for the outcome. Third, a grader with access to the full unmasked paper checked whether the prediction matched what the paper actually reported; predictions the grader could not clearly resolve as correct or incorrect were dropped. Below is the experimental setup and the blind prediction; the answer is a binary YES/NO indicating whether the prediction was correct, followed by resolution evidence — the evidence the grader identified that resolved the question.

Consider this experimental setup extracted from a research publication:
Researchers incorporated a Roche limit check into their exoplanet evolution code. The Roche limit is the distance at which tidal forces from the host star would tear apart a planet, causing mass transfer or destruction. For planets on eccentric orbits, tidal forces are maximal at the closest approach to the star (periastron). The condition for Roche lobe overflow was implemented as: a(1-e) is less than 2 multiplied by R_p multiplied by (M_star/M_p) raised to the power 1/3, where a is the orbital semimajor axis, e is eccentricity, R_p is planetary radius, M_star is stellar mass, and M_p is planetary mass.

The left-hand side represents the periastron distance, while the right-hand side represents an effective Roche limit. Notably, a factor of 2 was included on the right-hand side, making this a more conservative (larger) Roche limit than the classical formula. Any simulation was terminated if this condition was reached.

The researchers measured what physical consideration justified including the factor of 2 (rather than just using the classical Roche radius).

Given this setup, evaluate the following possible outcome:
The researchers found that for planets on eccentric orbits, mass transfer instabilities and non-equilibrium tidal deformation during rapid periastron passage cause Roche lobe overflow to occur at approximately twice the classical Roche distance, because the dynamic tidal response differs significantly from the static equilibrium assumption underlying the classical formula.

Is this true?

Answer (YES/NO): NO